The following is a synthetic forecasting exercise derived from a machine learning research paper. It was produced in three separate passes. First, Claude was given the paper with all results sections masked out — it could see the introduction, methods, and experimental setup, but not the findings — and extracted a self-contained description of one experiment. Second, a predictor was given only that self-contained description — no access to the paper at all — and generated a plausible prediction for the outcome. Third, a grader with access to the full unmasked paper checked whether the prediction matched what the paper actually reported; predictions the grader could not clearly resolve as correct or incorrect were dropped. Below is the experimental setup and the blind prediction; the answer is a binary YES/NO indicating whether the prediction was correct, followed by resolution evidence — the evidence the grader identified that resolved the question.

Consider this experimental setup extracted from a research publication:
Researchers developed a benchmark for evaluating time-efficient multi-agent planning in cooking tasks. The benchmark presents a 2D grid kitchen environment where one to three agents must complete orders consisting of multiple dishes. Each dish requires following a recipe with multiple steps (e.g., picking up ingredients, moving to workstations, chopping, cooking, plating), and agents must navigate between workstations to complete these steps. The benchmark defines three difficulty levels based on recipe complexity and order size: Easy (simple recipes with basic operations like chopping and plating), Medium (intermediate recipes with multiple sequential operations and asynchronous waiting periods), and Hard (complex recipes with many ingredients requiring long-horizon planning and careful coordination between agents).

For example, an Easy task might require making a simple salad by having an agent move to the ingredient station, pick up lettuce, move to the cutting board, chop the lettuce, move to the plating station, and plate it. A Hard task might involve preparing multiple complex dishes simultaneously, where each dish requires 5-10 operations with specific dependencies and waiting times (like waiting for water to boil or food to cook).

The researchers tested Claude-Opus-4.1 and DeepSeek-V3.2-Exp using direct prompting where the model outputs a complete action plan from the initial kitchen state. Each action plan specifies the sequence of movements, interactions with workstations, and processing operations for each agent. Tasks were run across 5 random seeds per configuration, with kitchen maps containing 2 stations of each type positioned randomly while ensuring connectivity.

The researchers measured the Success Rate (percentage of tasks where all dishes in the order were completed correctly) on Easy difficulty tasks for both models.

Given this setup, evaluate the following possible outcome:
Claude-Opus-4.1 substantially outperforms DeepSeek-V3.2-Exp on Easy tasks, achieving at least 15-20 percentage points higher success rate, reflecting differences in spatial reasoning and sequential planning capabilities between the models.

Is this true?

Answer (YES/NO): NO